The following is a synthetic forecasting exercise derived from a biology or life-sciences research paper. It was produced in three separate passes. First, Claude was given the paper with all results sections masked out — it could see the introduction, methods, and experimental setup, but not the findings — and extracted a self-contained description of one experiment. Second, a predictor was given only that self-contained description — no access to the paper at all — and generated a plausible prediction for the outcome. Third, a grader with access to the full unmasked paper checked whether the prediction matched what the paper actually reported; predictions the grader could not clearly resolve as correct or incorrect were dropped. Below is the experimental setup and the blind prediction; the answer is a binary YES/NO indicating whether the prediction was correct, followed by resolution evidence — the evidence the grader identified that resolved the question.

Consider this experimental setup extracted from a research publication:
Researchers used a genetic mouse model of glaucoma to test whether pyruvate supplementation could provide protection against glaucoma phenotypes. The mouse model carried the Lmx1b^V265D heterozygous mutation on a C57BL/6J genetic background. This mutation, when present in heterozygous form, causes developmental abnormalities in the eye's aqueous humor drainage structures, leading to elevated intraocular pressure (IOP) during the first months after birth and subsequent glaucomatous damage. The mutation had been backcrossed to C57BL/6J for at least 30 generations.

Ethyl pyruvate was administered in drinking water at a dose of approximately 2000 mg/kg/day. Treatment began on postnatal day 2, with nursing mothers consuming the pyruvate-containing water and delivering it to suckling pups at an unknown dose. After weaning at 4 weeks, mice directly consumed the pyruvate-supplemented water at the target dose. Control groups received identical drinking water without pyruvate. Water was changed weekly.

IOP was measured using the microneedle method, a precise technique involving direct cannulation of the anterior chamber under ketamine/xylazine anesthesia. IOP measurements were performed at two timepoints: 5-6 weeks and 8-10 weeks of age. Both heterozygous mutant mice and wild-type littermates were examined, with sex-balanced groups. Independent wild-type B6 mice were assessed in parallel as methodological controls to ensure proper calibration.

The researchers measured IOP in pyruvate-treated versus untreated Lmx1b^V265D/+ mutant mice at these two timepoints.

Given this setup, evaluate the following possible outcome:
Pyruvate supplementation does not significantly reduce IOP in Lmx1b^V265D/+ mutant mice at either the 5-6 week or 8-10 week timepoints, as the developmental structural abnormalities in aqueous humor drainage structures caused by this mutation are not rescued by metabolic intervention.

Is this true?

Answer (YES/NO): NO